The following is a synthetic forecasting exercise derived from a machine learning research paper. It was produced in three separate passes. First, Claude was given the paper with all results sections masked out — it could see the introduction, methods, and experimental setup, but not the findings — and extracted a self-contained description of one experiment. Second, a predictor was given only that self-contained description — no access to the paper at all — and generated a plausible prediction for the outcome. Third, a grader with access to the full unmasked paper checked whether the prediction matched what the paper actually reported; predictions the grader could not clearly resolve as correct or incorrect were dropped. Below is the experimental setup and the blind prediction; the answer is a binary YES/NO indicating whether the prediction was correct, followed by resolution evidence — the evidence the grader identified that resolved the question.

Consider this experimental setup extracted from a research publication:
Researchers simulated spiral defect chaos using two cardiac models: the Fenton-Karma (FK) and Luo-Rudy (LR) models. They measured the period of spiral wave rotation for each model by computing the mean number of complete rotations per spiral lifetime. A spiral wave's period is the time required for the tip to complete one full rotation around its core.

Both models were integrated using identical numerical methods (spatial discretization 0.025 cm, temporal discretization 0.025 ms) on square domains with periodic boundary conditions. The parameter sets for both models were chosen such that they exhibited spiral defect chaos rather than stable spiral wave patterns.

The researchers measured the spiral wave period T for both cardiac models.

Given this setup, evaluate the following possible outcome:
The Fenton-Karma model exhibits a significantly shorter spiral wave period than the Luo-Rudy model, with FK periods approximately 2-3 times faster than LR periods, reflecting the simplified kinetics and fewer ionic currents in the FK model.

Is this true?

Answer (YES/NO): NO